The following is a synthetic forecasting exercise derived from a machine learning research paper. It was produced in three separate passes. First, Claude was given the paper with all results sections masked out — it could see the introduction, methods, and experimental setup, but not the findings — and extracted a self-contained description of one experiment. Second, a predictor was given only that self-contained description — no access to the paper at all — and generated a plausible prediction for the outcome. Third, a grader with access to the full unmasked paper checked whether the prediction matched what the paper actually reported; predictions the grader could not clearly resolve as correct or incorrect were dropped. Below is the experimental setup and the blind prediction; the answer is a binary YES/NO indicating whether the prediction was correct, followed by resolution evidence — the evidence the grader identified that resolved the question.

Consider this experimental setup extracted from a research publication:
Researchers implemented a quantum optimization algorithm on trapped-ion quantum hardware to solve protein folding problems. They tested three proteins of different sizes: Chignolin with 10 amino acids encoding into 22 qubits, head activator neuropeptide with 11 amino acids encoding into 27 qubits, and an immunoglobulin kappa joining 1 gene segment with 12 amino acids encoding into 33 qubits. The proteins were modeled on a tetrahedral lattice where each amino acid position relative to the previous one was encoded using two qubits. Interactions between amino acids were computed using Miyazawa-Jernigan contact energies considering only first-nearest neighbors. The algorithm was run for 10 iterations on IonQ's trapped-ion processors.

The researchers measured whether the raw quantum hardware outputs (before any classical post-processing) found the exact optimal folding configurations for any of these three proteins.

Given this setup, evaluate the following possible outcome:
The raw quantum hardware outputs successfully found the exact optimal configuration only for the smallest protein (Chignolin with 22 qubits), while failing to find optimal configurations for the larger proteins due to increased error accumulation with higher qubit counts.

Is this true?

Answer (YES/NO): NO